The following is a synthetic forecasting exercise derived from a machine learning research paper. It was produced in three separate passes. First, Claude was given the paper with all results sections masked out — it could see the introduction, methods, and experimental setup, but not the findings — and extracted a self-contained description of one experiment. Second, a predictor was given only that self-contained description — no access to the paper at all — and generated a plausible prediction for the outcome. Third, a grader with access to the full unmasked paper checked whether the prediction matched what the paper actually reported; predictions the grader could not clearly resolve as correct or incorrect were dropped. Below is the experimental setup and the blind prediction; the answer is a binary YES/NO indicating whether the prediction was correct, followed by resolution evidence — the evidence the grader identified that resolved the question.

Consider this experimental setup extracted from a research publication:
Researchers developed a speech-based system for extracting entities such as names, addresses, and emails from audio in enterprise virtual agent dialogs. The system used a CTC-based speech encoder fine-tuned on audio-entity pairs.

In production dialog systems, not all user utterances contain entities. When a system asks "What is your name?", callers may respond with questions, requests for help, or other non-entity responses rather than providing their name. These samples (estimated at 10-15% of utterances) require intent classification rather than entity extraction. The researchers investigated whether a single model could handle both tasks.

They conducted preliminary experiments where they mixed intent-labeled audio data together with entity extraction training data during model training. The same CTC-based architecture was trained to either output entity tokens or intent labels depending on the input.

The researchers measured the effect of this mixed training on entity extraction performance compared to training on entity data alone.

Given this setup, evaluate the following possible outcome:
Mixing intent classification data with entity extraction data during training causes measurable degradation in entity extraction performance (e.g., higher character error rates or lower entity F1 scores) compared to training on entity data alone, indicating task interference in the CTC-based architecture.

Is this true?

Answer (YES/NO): YES